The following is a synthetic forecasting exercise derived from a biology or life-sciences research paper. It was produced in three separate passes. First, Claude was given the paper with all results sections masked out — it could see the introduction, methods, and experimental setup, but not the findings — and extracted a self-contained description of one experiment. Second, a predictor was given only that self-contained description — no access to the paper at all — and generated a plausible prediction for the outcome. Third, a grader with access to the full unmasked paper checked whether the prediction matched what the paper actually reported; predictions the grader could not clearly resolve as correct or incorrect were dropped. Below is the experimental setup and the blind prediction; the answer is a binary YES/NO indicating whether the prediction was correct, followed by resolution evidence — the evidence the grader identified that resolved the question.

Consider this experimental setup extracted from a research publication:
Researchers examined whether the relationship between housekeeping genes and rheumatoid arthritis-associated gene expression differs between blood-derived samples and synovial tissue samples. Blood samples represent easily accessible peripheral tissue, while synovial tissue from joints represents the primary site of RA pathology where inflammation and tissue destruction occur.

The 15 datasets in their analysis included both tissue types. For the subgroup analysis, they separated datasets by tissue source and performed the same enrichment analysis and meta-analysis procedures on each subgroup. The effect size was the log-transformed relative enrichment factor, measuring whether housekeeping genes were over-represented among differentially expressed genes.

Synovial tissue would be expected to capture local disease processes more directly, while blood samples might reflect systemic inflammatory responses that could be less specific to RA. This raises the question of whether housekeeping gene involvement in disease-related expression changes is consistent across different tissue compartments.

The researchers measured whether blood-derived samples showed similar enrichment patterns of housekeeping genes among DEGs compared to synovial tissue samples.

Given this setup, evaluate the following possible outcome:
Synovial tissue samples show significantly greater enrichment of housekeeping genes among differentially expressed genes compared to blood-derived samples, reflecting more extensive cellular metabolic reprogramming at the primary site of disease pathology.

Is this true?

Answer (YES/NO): NO